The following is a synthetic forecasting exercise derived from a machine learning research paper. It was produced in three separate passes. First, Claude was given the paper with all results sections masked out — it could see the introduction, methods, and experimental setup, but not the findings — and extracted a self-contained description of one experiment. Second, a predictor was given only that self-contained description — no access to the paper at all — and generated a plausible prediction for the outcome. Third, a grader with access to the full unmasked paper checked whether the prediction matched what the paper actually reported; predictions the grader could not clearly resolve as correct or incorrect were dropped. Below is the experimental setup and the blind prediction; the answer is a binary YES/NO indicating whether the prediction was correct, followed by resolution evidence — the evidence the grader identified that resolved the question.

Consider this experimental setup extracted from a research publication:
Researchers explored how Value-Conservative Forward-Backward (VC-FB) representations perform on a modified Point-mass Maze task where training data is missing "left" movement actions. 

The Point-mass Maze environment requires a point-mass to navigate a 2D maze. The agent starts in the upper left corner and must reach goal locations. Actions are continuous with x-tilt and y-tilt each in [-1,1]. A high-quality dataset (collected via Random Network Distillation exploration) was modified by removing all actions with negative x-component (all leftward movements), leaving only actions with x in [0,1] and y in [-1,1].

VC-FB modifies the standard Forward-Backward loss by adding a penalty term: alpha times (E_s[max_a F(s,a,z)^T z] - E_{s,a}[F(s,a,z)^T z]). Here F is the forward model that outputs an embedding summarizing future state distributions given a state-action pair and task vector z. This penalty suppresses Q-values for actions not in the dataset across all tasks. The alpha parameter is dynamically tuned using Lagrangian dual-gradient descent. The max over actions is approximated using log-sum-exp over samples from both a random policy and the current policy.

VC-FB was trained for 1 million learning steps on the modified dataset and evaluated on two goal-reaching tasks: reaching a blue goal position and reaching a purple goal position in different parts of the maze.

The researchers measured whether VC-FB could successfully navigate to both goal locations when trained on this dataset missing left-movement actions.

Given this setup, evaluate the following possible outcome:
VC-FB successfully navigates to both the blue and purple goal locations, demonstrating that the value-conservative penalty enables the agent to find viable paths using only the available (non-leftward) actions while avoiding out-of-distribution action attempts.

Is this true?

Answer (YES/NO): YES